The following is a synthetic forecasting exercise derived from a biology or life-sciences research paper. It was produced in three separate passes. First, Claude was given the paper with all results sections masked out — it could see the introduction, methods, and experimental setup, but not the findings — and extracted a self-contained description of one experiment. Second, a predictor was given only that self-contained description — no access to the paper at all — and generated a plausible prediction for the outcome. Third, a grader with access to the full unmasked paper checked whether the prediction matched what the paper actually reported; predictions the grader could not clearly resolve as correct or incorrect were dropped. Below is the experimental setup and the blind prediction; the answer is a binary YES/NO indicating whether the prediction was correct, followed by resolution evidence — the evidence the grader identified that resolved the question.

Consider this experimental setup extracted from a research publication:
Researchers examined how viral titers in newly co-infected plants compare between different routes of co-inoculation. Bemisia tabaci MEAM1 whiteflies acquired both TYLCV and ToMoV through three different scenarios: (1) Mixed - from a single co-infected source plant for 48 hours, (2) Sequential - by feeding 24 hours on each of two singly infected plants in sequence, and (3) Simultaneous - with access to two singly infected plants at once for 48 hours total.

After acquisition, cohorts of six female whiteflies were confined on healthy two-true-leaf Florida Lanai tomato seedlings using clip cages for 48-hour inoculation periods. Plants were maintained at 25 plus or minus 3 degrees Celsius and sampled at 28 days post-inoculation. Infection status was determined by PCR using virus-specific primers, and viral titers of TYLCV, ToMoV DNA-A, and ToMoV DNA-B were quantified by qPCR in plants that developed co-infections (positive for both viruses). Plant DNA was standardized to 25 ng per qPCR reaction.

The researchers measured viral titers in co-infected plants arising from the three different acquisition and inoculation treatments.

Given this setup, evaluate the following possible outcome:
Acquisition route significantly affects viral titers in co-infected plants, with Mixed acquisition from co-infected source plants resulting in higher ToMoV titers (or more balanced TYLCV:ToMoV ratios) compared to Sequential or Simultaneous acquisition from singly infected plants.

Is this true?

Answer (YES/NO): YES